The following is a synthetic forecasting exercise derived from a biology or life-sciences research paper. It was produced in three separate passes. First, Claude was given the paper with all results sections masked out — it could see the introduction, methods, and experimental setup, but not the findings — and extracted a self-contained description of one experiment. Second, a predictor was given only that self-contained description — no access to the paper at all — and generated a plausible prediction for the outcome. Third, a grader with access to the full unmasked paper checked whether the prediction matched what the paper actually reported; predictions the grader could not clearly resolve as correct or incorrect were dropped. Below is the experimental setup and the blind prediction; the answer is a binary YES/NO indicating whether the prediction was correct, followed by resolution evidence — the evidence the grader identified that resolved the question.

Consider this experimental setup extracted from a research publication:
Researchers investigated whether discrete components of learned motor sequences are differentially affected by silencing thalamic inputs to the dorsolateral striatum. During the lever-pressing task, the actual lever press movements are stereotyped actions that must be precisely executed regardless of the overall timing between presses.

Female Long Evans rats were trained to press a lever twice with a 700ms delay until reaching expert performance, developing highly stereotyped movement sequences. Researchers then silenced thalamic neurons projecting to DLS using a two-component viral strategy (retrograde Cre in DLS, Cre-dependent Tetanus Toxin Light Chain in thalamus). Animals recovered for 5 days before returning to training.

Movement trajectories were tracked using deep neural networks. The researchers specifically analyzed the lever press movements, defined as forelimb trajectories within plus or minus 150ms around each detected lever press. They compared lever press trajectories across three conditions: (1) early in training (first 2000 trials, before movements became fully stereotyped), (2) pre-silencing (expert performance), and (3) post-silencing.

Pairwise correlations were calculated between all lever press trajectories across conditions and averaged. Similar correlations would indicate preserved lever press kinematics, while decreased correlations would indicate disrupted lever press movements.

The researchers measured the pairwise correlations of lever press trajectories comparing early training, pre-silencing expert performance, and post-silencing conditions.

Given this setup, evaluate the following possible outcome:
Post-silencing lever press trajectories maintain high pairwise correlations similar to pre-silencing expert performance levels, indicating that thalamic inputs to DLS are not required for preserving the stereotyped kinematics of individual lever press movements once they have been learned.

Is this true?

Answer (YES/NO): NO